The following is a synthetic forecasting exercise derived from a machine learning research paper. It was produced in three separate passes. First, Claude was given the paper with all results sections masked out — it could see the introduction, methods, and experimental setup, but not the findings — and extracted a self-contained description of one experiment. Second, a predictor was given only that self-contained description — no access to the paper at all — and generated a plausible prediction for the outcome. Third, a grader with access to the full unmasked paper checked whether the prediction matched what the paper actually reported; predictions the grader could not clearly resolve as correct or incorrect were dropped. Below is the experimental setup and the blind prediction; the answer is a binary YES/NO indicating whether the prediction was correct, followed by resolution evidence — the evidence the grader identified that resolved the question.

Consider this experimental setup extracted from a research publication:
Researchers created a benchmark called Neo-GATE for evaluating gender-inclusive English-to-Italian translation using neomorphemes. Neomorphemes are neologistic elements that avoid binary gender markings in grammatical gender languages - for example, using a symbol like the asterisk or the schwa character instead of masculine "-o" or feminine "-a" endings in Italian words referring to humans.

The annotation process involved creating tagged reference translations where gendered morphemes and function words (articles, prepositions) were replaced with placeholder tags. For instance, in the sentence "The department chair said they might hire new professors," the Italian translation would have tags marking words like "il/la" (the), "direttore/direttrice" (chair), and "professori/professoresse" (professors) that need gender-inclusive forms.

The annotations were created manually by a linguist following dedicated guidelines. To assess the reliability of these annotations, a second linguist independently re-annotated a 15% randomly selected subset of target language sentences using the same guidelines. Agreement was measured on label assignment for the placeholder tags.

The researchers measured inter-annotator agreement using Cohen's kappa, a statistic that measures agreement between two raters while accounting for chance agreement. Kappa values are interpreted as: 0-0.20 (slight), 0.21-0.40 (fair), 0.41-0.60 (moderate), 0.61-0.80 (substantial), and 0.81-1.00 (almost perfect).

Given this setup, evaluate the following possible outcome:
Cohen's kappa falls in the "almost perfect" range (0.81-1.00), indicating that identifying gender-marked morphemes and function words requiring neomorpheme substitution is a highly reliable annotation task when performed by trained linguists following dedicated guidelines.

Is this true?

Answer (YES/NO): YES